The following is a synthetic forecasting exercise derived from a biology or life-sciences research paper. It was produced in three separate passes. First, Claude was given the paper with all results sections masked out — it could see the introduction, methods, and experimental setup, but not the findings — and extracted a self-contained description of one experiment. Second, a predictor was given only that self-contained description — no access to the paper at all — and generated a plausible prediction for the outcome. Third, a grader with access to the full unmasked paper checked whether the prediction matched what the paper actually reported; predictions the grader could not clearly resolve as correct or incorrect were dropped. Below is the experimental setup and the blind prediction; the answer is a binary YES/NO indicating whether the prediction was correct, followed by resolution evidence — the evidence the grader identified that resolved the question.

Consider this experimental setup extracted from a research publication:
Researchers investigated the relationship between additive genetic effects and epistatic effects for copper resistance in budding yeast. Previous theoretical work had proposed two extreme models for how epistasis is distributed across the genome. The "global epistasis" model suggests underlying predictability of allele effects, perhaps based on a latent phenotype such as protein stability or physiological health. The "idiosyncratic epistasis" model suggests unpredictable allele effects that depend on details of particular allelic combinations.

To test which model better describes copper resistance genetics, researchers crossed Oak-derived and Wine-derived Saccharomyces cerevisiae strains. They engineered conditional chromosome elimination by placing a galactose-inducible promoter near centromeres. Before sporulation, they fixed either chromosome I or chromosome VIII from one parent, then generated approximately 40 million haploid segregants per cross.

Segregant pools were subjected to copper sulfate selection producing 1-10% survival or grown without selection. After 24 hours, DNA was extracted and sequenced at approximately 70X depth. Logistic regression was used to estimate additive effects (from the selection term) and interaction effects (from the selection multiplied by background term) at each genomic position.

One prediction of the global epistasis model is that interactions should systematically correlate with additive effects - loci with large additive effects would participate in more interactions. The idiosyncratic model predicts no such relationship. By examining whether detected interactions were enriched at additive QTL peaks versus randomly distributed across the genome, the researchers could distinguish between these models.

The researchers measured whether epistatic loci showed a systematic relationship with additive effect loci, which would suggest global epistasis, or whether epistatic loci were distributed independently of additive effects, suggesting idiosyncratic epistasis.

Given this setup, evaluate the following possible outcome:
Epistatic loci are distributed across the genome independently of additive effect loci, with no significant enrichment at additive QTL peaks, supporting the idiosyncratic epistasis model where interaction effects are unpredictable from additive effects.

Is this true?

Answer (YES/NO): NO